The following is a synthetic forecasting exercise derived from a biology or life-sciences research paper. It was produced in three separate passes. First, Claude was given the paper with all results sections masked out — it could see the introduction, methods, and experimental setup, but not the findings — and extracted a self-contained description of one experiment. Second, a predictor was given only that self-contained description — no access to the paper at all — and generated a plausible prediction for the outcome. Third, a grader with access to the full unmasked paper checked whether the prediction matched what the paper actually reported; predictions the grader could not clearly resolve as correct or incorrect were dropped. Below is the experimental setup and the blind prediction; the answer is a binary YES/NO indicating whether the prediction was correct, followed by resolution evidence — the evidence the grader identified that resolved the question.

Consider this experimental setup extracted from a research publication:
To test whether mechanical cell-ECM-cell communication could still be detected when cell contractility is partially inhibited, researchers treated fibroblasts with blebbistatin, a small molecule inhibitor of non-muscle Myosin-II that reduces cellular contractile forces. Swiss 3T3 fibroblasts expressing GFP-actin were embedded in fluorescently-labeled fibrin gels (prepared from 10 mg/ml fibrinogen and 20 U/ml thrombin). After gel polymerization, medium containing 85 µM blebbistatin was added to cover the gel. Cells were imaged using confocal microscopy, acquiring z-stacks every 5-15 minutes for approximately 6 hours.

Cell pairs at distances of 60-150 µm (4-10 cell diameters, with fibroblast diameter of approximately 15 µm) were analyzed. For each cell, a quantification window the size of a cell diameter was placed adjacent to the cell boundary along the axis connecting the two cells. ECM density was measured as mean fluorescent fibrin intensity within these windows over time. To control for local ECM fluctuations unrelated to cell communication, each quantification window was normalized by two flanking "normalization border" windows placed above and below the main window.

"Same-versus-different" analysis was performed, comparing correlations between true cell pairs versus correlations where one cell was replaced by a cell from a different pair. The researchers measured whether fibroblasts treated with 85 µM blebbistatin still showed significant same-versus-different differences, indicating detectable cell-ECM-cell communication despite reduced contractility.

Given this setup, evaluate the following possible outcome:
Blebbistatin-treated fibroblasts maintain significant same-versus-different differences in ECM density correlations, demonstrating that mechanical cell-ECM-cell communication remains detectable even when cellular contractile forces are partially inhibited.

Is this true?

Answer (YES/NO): YES